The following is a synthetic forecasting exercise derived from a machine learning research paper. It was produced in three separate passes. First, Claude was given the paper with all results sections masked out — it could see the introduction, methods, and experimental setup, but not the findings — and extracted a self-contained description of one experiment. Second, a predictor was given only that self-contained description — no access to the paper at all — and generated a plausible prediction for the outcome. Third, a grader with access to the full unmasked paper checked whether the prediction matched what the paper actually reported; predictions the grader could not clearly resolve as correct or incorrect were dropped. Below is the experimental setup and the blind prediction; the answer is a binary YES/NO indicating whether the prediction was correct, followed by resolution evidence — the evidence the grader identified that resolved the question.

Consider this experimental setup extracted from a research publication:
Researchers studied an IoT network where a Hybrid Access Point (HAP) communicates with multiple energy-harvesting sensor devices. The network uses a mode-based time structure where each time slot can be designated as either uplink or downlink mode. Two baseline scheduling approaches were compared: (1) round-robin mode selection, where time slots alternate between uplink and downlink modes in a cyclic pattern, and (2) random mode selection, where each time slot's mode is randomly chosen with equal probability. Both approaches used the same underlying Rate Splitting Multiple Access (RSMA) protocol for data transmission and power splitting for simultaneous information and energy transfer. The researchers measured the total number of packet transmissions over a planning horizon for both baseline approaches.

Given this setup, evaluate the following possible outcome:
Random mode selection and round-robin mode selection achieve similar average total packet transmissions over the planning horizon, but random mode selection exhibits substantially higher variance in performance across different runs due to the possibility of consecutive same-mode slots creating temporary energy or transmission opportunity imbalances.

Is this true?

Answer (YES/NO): NO